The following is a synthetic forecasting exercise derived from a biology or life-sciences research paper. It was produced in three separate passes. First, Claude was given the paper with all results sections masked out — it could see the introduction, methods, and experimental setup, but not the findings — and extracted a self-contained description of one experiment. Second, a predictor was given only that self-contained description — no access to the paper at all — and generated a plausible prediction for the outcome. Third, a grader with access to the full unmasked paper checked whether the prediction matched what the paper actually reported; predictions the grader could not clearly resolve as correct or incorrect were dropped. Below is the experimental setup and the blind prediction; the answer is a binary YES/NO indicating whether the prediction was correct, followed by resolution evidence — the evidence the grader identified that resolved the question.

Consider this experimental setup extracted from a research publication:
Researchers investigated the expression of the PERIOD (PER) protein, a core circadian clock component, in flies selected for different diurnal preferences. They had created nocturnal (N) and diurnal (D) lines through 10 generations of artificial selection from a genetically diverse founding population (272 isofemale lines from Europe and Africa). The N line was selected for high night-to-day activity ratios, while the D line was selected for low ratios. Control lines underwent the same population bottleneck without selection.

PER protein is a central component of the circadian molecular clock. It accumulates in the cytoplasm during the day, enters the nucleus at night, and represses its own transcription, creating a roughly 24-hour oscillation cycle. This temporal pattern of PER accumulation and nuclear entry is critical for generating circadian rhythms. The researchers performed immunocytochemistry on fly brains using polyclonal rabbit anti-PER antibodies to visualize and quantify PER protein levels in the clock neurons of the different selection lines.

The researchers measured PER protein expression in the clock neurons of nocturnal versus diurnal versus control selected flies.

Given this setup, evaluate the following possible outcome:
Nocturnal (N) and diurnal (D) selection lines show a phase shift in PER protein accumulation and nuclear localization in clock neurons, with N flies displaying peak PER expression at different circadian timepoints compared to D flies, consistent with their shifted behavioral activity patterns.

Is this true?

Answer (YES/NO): YES